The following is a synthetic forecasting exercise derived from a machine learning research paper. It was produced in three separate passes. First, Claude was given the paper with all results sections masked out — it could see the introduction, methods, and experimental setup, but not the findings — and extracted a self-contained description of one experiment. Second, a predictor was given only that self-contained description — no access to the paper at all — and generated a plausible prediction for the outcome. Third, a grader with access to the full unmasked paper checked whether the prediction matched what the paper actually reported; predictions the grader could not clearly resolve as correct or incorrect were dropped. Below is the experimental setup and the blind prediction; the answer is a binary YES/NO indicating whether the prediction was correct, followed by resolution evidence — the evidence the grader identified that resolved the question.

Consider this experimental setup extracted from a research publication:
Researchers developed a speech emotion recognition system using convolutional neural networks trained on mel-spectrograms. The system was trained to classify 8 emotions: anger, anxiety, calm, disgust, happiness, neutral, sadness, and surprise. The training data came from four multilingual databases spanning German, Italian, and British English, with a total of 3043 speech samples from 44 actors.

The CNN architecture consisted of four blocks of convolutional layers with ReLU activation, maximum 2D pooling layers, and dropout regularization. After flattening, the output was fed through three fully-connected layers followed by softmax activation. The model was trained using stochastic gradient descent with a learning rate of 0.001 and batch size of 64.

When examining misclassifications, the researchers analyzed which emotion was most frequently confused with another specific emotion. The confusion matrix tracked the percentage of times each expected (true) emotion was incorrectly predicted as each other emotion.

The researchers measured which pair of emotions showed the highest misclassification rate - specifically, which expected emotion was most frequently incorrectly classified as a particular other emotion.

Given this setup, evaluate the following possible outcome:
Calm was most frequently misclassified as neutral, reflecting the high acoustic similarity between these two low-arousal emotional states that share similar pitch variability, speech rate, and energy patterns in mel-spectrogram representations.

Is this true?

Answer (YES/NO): NO